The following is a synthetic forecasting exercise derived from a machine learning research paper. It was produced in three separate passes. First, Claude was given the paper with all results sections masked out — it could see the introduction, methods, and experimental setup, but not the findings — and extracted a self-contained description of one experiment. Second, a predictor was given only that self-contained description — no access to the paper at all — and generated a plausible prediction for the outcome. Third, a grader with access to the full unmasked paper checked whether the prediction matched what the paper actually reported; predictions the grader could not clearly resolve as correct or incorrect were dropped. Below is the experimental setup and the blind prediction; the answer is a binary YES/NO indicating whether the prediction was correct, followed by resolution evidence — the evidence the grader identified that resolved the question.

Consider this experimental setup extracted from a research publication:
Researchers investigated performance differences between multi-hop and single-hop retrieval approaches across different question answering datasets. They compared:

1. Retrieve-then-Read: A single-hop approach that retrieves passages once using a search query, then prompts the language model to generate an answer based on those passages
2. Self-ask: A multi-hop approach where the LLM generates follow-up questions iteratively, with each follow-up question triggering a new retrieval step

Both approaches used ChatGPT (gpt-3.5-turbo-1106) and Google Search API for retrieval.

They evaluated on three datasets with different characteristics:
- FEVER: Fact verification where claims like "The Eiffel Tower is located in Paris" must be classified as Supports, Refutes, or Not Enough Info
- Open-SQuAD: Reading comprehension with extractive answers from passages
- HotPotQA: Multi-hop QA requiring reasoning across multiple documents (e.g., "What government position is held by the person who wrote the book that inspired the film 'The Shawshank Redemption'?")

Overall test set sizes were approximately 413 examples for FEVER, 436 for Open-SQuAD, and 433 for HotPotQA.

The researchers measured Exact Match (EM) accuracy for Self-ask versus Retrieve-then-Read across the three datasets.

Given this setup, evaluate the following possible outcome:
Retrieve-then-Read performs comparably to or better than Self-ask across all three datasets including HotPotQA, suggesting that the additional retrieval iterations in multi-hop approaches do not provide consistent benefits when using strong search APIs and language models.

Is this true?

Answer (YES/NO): NO